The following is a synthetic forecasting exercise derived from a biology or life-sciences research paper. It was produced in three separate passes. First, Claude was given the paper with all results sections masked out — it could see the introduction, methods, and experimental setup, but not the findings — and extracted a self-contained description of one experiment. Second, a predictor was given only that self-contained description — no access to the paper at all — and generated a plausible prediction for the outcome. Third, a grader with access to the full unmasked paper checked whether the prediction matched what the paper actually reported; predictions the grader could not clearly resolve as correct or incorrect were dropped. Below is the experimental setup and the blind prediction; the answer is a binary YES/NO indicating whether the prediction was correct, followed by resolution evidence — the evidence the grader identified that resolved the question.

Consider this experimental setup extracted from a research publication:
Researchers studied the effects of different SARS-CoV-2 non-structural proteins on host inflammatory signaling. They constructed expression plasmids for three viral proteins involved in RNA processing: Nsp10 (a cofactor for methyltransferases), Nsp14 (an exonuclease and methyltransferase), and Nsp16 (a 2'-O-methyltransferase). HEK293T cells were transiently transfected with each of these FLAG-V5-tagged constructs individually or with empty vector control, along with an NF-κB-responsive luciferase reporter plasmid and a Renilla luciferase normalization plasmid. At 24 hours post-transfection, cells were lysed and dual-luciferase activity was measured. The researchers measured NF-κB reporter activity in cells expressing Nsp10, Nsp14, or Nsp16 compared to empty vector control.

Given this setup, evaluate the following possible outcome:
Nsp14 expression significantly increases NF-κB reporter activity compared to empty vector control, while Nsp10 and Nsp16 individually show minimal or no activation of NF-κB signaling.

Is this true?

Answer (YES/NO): YES